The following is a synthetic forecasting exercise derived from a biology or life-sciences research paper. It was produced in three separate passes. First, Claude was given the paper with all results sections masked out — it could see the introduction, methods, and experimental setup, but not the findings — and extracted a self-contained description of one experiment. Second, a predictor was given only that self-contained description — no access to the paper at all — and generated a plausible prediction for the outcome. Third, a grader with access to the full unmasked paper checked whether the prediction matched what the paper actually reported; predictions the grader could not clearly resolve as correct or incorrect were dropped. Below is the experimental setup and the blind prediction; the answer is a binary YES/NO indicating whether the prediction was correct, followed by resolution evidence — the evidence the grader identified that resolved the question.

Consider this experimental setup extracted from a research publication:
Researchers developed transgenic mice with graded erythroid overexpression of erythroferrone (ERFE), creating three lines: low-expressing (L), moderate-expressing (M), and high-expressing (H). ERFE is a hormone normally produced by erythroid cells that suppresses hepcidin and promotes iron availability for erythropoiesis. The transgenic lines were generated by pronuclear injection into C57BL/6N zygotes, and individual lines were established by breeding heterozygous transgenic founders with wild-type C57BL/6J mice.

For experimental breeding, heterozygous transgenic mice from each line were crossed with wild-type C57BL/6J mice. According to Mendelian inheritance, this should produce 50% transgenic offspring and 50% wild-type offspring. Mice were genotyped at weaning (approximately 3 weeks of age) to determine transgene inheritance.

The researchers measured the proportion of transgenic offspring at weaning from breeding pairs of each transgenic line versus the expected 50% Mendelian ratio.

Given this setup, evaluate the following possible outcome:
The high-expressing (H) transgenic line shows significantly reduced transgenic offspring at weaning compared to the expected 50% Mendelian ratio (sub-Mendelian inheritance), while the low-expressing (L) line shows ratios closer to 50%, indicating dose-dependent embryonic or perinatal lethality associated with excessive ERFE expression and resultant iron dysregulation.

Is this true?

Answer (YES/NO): NO